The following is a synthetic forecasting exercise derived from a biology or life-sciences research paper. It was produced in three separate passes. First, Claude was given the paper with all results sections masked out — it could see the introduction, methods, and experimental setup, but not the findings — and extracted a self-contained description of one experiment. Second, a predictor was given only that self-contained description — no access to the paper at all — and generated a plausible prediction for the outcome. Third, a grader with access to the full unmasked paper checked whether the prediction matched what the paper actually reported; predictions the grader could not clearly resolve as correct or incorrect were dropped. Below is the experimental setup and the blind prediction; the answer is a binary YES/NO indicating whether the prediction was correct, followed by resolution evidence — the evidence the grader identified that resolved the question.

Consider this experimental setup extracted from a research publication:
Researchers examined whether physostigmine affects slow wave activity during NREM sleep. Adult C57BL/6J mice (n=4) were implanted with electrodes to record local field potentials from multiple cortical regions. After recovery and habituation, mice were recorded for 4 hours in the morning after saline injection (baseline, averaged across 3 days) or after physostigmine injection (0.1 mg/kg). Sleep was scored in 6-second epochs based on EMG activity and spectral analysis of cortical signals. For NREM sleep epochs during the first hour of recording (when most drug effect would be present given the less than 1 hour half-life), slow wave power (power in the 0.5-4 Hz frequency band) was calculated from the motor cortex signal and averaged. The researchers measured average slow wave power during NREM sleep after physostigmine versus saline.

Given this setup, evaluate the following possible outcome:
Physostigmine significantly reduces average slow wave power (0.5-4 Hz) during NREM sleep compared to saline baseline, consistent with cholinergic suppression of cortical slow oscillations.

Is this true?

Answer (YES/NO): YES